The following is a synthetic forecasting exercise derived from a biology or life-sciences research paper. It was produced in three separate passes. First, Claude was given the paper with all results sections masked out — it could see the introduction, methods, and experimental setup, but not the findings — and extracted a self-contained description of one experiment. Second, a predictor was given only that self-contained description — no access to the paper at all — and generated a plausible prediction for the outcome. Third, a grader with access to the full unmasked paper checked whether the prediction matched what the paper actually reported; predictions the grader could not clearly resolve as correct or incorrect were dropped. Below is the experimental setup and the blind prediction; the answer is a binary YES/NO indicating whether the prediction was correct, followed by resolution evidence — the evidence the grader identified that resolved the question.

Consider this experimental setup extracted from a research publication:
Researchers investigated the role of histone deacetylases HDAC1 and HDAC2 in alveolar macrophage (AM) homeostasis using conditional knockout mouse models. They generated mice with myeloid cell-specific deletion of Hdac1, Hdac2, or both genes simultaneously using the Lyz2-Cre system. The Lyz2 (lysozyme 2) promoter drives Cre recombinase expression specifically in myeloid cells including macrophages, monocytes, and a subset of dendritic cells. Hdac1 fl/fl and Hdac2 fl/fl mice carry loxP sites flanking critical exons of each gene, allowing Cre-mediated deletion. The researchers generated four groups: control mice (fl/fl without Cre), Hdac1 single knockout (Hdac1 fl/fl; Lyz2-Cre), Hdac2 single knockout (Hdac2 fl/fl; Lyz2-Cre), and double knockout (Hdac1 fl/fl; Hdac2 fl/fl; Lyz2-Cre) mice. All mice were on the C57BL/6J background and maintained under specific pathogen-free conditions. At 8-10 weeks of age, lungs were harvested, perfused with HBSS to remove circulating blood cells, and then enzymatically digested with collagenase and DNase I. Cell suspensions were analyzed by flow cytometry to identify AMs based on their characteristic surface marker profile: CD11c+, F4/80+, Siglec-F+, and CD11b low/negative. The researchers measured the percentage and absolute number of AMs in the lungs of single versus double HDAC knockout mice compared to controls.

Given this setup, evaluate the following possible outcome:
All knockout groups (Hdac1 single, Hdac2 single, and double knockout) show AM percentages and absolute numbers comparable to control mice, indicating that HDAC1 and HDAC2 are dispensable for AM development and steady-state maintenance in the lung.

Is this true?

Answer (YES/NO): NO